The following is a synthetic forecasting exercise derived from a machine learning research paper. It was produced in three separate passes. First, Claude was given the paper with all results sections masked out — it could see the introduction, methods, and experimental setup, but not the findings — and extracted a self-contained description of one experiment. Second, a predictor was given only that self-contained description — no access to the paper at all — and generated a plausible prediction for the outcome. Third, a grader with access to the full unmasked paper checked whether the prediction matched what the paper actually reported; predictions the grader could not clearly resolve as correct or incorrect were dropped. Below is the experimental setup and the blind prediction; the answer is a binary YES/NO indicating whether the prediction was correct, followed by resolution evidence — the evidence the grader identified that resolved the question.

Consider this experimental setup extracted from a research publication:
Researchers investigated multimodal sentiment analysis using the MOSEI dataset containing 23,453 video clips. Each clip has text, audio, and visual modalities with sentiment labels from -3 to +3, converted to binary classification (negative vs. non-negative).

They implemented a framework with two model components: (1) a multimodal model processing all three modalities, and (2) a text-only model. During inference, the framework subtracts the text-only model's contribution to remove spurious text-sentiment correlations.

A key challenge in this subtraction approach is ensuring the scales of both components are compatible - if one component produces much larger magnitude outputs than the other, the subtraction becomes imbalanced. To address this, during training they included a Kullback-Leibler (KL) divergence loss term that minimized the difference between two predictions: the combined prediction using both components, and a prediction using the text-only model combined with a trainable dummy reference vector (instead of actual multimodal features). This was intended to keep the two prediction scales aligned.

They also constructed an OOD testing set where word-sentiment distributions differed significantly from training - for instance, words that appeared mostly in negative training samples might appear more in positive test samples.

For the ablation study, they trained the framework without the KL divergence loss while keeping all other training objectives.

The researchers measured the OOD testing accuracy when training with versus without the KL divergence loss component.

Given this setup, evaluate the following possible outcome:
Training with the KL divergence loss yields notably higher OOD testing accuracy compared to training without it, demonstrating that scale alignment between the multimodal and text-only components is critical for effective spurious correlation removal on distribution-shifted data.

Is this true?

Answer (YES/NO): NO